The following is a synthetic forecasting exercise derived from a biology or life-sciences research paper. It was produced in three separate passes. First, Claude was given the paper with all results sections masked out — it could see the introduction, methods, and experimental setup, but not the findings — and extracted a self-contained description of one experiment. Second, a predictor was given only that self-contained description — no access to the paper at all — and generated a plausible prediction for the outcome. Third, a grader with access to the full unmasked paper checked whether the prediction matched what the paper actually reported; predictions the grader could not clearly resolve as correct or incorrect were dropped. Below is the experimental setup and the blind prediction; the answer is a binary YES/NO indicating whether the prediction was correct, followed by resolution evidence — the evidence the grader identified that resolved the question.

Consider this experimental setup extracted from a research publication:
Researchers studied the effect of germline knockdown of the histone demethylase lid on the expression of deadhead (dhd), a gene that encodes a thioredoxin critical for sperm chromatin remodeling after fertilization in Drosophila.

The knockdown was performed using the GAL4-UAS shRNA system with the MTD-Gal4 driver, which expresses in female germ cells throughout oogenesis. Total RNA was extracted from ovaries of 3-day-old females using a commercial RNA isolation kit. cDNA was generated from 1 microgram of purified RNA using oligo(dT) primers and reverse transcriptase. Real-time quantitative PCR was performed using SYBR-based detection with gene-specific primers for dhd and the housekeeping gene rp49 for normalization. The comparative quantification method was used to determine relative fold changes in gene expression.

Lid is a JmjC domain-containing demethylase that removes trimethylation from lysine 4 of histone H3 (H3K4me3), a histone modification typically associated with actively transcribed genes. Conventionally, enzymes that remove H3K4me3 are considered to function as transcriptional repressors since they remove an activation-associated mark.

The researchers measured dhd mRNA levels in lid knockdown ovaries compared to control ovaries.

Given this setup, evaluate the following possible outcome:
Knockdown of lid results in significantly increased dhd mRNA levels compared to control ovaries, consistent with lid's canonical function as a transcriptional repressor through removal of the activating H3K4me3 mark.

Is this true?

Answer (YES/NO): NO